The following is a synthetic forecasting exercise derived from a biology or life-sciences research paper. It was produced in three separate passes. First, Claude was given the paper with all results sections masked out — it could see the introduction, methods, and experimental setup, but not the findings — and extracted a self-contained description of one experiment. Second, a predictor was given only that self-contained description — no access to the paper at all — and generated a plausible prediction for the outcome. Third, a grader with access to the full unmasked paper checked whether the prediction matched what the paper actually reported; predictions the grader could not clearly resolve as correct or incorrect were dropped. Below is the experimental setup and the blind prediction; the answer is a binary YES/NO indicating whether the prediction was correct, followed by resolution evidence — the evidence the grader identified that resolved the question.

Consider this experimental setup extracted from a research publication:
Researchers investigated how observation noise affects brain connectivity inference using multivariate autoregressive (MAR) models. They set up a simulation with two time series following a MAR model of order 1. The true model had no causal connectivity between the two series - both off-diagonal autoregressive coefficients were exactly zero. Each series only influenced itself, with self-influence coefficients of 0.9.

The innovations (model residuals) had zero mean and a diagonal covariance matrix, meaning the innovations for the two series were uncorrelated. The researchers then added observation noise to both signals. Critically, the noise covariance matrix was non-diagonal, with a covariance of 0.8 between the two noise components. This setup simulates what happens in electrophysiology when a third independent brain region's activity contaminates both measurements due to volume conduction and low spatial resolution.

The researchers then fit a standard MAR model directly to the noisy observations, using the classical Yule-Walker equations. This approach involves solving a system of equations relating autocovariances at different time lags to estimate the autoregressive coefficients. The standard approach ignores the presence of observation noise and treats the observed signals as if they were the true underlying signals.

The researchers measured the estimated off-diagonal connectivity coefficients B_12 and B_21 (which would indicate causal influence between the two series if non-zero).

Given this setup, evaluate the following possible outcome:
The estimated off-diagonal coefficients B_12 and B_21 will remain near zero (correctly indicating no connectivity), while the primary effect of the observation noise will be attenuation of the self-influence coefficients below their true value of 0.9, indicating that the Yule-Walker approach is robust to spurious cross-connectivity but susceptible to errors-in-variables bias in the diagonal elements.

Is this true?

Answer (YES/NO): NO